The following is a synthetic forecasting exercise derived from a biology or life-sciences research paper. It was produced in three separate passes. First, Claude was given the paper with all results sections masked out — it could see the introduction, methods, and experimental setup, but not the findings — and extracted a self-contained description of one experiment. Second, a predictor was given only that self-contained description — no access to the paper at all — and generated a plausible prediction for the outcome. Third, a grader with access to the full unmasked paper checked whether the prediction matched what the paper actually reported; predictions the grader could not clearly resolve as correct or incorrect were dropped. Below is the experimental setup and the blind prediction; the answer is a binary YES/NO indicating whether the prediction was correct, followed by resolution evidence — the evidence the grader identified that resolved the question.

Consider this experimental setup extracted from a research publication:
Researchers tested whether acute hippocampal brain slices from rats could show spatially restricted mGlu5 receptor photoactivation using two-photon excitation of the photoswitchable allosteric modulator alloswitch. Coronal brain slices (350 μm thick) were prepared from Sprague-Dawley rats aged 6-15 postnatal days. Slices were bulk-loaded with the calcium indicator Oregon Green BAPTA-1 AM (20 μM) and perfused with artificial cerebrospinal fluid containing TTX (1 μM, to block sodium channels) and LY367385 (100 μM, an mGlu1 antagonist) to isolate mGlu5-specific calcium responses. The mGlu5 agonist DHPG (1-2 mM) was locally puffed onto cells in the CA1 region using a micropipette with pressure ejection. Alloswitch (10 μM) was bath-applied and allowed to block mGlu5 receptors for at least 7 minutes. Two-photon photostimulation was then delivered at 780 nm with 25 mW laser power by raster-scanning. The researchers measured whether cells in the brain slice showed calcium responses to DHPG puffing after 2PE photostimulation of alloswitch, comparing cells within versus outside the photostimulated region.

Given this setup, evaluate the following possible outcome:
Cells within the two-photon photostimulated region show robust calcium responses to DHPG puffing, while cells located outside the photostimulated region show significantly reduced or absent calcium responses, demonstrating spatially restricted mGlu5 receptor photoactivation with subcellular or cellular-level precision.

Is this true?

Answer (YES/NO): YES